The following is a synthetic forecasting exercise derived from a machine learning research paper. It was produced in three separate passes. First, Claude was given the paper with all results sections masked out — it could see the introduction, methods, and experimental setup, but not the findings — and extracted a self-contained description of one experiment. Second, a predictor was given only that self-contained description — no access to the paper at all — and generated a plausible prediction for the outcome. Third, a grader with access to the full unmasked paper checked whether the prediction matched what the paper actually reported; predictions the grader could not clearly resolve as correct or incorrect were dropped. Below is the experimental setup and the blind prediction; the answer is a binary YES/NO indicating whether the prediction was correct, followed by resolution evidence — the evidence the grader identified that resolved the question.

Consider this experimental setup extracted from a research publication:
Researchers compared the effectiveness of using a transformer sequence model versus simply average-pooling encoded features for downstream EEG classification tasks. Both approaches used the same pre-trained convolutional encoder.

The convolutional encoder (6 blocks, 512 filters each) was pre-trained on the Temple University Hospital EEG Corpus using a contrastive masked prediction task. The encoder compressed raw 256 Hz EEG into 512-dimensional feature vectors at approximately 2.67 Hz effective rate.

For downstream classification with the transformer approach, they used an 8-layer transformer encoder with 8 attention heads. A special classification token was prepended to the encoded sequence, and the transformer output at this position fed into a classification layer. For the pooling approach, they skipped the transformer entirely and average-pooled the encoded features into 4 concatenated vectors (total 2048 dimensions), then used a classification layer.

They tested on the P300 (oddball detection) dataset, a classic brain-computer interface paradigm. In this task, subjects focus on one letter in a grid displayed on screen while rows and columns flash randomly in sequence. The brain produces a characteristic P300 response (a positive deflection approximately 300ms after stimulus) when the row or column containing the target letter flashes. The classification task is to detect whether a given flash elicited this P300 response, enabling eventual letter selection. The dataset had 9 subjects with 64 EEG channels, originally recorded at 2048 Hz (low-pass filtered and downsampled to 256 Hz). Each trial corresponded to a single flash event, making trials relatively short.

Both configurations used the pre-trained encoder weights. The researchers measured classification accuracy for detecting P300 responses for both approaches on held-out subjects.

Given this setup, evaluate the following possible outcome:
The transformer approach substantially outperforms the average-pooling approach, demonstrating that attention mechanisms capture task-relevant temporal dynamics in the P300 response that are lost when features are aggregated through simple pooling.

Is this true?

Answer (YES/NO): NO